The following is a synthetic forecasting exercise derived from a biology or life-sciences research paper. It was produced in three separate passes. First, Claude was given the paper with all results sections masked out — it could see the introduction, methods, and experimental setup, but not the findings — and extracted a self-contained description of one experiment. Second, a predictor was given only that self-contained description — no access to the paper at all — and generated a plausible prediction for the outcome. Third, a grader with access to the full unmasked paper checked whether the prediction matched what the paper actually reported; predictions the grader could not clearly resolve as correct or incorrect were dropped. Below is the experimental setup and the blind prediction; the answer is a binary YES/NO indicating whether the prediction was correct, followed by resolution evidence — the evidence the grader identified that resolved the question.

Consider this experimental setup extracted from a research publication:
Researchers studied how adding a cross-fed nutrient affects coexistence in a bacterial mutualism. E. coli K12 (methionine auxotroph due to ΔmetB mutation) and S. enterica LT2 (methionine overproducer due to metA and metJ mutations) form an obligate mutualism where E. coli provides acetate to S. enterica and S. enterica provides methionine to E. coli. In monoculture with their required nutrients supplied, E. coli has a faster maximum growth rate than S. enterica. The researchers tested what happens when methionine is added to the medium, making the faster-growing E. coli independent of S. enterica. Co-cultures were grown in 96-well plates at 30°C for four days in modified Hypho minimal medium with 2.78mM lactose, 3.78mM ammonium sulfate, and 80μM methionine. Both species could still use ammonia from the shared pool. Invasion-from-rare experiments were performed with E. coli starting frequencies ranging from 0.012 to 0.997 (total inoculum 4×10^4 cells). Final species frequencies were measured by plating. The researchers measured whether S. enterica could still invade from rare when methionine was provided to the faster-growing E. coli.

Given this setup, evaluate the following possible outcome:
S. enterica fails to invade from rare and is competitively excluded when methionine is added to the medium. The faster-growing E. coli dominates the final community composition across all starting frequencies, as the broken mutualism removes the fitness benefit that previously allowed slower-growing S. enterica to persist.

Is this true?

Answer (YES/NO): NO